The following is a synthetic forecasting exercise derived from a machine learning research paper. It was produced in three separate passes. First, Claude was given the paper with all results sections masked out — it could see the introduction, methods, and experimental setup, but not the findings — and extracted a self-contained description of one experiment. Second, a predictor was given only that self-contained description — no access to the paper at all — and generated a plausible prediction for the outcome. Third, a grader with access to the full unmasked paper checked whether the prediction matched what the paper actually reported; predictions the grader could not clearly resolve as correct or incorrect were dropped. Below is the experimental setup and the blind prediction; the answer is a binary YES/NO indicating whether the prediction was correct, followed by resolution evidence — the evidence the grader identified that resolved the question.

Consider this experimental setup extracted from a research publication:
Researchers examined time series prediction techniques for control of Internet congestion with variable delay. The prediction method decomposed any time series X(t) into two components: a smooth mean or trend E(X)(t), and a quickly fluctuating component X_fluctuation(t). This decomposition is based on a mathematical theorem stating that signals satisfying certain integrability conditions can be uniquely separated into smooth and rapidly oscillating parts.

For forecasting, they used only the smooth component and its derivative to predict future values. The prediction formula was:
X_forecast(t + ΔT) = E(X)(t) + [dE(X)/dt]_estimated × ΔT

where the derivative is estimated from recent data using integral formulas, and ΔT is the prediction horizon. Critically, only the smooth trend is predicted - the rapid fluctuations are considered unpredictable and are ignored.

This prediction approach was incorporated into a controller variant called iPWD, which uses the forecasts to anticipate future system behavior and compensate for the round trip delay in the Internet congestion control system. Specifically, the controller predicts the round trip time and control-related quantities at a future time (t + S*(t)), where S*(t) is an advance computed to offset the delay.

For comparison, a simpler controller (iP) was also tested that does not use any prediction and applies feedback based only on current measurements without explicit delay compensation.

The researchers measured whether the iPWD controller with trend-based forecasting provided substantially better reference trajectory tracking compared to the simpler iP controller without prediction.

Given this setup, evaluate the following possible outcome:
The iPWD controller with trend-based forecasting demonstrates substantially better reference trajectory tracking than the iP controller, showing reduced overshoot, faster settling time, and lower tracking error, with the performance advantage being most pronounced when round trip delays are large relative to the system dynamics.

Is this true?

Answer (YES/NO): NO